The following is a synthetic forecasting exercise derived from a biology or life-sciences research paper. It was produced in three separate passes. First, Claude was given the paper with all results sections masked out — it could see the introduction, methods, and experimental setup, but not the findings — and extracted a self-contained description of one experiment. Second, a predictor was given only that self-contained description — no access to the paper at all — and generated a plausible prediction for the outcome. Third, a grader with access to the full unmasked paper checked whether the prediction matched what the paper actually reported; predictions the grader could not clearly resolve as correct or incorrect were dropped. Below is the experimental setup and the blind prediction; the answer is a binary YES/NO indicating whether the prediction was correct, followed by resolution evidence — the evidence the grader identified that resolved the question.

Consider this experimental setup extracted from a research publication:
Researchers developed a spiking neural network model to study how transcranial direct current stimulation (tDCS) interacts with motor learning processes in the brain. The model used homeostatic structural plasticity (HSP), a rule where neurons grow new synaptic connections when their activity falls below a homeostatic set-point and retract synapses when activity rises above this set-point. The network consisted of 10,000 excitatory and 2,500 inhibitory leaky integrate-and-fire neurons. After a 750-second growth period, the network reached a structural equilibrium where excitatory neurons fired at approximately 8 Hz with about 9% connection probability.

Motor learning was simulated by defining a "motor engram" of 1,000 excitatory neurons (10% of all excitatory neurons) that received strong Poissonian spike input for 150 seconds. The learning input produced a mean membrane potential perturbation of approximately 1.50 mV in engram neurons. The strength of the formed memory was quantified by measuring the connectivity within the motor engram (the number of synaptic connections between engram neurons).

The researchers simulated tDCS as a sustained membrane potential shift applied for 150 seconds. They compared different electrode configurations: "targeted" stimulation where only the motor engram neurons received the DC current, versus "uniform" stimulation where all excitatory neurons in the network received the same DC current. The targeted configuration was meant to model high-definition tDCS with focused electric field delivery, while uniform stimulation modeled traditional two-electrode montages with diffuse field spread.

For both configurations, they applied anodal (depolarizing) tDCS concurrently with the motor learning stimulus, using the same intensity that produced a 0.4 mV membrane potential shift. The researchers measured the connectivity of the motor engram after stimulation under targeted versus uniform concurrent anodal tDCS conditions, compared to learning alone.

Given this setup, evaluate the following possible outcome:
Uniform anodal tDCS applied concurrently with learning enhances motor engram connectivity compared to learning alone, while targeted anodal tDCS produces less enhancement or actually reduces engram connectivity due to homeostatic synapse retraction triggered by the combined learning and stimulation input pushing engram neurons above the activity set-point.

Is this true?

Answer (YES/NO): NO